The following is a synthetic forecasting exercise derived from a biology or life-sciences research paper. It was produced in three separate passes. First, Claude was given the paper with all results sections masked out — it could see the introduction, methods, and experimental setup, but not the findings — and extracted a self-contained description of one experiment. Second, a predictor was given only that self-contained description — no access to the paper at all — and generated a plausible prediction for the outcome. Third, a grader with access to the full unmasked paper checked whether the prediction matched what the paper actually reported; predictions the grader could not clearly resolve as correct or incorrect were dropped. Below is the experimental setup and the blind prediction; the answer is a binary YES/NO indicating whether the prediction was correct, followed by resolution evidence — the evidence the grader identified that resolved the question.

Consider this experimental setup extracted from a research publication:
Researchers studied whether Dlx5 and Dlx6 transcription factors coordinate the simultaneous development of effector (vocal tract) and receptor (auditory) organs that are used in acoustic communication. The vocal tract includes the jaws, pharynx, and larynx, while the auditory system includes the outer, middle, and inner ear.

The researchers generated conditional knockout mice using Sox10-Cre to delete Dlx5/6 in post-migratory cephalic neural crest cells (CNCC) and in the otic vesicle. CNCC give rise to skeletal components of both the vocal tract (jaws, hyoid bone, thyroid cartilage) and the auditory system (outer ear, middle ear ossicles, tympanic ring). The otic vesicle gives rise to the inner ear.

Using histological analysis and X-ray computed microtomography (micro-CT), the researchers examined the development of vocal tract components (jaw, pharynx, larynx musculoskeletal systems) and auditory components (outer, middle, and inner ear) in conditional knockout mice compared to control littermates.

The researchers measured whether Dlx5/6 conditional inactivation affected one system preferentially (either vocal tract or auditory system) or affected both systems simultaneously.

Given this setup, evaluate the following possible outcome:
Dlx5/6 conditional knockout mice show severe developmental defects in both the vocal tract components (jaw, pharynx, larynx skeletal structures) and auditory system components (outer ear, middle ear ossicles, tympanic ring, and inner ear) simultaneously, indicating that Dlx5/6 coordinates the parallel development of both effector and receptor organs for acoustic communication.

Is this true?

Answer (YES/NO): YES